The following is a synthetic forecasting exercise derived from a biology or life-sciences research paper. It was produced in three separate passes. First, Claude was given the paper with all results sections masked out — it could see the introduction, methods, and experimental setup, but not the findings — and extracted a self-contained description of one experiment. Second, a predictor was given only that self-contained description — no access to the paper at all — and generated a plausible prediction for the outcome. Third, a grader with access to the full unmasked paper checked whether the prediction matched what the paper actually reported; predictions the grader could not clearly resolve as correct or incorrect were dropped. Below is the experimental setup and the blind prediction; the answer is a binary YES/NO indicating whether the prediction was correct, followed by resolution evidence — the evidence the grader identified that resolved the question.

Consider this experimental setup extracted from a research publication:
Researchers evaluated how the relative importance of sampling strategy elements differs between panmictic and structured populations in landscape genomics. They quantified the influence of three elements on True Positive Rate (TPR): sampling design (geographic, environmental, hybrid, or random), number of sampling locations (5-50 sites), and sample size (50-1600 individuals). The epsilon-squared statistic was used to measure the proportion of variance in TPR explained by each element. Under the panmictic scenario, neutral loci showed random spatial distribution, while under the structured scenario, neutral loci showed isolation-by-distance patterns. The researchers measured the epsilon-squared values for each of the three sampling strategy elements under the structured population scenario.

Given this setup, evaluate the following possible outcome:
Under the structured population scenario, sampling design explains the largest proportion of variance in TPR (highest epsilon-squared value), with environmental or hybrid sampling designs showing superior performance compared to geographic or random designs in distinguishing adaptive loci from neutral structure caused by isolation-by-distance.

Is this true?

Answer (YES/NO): NO